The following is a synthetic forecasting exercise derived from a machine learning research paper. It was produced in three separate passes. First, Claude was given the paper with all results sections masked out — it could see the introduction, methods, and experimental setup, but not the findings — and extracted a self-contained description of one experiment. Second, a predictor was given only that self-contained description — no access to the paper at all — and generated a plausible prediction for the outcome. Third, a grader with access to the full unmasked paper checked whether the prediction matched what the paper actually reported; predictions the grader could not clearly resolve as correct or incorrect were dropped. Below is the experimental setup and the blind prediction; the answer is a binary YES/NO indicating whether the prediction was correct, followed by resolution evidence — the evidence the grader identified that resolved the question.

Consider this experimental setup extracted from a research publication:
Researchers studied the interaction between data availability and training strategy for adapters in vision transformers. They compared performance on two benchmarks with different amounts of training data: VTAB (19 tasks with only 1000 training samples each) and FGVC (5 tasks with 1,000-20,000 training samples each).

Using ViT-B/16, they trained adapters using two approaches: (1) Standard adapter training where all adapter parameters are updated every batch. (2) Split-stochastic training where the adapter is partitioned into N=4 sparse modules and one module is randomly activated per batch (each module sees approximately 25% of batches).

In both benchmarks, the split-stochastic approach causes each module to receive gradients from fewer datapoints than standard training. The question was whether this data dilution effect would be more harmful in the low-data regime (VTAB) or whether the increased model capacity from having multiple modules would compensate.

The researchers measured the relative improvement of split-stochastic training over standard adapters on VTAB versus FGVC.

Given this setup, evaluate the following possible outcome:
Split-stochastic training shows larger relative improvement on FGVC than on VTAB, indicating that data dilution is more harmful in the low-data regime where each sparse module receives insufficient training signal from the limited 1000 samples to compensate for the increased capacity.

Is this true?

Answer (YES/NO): YES